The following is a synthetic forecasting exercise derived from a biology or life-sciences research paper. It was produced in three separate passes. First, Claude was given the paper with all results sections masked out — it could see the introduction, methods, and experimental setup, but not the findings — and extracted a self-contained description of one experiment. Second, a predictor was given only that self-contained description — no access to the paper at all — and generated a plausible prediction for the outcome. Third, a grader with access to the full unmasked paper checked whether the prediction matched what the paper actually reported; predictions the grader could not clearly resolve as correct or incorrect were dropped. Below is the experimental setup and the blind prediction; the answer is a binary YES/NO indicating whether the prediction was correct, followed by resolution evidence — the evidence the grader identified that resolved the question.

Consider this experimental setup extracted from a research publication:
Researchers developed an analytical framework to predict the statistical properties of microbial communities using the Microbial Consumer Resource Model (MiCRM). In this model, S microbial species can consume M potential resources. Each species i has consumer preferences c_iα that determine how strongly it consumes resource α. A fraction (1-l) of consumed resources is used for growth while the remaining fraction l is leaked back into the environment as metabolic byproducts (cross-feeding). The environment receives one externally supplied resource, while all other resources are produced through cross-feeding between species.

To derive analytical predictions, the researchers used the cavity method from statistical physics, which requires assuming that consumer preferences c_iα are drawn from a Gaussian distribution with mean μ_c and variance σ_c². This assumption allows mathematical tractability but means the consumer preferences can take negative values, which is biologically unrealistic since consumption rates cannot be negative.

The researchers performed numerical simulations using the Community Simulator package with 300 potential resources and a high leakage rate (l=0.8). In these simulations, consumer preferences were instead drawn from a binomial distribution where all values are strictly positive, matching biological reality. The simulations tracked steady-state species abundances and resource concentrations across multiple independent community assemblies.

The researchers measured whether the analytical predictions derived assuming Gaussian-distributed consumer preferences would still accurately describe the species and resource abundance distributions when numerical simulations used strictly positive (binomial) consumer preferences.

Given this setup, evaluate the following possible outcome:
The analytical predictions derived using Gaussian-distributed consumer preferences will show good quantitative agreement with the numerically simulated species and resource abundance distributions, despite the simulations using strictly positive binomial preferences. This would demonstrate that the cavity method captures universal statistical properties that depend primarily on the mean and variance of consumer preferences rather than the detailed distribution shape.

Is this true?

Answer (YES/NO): YES